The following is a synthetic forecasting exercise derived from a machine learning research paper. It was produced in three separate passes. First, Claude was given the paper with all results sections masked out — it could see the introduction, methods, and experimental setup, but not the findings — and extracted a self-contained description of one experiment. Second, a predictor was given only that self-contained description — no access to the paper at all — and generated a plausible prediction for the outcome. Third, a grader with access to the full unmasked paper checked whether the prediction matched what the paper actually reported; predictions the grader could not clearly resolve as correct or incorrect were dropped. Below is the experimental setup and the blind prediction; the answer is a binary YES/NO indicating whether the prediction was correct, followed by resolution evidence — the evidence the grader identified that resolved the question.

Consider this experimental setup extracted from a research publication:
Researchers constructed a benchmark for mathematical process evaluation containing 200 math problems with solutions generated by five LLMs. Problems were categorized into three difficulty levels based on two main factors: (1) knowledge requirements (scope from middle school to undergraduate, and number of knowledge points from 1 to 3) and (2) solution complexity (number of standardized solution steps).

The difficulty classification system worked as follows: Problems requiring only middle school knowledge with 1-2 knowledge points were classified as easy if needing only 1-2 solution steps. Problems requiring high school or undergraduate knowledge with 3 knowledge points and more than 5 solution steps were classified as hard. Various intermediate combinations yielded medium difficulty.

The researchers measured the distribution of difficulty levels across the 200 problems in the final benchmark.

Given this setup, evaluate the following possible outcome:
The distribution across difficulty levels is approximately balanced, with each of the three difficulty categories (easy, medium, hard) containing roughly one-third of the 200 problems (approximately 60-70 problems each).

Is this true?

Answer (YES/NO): NO